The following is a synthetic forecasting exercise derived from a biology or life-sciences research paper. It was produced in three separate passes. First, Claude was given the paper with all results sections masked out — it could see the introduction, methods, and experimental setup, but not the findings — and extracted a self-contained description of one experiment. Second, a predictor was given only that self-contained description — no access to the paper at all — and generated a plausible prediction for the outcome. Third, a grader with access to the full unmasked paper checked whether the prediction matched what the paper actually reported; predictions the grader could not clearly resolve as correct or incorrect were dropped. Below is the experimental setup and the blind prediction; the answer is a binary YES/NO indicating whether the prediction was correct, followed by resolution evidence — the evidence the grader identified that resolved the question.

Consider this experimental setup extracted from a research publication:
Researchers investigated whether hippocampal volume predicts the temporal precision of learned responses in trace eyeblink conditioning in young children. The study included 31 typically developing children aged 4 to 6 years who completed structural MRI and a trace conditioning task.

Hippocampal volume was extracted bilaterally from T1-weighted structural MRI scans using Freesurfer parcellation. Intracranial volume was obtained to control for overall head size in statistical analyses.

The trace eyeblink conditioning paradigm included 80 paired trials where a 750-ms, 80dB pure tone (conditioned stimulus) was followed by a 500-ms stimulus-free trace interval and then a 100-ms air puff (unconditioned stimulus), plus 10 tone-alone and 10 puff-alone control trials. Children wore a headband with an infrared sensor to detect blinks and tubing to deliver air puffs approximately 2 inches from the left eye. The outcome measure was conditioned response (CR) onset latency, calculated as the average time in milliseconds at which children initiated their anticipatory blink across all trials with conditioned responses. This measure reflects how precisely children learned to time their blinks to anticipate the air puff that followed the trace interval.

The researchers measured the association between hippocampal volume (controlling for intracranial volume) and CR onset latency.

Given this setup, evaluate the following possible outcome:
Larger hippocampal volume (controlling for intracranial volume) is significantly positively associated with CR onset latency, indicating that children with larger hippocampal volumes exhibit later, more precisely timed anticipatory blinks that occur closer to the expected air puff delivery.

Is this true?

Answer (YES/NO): NO